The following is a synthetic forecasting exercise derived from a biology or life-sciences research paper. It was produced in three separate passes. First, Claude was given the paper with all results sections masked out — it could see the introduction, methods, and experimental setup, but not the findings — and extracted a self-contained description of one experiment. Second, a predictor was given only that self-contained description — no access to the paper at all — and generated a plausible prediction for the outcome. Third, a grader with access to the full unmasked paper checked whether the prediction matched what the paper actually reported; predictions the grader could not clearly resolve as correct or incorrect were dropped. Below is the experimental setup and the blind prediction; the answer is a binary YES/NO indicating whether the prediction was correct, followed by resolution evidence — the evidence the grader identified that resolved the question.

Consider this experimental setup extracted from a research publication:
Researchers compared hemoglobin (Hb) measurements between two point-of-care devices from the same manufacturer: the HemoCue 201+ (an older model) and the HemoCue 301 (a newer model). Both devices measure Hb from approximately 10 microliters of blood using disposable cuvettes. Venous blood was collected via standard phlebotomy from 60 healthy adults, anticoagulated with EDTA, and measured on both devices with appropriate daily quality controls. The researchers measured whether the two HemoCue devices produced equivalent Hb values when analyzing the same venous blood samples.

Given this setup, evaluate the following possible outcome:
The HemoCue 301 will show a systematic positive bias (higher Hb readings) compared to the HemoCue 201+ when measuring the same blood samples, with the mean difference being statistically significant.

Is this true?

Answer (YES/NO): YES